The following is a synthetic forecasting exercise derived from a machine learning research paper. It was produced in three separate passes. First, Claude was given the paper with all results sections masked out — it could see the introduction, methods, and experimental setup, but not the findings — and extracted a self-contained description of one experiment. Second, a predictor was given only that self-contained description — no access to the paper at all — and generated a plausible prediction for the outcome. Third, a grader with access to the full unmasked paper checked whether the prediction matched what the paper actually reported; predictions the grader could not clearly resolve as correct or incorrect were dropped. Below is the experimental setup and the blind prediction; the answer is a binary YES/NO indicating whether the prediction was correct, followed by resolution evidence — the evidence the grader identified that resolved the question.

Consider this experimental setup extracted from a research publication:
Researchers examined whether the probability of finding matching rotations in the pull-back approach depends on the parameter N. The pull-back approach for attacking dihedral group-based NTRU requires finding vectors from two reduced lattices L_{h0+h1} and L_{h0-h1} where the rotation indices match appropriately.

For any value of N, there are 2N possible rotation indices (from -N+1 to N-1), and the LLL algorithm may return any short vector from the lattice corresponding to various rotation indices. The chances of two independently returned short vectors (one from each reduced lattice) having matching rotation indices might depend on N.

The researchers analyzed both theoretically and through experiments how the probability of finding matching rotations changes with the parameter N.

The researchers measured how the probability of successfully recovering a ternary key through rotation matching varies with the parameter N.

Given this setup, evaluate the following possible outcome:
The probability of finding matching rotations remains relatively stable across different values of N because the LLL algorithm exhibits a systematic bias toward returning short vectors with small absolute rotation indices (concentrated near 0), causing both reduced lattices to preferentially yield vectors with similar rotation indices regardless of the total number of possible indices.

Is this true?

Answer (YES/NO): NO